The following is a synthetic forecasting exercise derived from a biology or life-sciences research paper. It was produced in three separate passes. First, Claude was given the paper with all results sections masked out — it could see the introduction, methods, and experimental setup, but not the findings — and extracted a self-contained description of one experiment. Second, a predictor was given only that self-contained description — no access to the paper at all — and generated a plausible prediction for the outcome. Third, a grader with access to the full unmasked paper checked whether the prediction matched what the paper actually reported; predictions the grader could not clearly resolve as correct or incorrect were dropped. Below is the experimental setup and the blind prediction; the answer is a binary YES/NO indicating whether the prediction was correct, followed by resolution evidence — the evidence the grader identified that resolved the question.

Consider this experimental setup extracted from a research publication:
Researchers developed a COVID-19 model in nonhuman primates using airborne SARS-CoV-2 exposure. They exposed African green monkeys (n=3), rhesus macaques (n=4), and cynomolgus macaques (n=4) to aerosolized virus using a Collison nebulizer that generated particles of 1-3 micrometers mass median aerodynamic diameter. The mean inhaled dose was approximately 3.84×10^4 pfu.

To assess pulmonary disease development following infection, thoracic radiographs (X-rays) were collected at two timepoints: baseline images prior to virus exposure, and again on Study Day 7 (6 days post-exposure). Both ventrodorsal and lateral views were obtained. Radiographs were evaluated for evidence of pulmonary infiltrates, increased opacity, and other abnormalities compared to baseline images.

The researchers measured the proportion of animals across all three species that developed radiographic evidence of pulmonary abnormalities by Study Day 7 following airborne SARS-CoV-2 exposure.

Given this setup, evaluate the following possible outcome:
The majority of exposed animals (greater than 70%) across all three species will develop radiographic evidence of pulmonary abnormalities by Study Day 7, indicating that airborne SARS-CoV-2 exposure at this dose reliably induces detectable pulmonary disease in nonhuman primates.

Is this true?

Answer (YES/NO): YES